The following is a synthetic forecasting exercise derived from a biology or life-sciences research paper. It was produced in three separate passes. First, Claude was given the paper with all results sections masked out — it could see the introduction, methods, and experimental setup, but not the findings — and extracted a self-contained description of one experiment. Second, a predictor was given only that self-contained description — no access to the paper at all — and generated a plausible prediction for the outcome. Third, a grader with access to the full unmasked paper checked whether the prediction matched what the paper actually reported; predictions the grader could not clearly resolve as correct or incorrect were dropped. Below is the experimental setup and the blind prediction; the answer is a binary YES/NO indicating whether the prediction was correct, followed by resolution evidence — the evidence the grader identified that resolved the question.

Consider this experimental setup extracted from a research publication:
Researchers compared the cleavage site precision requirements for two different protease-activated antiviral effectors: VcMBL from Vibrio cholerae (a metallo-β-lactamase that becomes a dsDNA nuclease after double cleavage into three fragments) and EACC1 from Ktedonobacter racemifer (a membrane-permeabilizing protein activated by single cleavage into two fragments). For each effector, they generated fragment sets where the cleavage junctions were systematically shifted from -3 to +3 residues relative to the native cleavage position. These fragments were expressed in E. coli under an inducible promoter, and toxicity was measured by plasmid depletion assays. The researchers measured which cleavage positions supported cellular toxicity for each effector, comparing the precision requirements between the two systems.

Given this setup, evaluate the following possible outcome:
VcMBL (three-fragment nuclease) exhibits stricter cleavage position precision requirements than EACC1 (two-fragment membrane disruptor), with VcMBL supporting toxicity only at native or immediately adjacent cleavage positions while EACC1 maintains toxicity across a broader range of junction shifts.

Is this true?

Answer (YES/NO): YES